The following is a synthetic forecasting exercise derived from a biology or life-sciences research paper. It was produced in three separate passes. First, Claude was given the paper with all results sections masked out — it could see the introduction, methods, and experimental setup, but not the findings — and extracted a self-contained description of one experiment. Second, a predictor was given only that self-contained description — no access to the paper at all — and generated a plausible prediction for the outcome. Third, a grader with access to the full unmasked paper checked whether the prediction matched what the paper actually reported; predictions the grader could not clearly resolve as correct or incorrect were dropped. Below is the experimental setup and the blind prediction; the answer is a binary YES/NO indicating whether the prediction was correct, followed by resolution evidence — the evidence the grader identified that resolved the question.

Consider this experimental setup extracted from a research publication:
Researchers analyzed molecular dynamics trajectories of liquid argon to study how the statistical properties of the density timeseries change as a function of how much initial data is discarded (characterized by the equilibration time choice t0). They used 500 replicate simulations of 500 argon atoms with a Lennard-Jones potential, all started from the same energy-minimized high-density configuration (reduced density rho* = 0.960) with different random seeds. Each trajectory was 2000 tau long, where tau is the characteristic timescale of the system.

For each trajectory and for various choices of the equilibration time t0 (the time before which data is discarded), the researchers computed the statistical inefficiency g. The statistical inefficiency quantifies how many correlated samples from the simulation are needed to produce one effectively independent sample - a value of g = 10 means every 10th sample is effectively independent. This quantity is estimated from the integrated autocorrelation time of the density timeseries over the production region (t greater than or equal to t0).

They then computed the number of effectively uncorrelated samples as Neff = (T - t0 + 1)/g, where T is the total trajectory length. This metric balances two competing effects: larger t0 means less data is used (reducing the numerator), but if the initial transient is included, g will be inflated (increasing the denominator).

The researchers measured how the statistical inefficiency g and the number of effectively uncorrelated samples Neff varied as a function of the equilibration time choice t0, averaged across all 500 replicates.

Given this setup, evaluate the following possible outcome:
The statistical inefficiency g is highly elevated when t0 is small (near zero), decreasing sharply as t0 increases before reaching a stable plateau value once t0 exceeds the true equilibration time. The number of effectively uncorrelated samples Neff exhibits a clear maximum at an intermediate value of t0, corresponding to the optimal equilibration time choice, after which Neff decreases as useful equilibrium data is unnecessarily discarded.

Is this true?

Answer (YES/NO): YES